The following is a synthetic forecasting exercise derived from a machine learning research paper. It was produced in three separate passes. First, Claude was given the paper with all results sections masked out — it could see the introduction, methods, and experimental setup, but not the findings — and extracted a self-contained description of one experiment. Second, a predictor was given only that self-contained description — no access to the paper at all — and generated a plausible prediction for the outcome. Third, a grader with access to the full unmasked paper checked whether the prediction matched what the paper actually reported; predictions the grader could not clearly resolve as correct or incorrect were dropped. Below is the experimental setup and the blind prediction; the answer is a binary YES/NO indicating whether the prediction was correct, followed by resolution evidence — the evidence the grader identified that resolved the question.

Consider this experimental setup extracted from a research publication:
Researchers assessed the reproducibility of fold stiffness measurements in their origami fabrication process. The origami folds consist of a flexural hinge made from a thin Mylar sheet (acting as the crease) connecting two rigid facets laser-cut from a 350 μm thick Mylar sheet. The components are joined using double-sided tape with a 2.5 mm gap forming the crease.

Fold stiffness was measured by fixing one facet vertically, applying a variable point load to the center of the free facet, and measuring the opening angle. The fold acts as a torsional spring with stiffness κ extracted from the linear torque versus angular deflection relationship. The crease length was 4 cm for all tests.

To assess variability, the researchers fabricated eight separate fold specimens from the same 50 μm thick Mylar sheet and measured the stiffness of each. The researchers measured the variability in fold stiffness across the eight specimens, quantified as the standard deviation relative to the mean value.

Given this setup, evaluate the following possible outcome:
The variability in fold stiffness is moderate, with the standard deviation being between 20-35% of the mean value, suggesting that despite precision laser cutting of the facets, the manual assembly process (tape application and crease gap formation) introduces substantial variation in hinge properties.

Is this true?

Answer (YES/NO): NO